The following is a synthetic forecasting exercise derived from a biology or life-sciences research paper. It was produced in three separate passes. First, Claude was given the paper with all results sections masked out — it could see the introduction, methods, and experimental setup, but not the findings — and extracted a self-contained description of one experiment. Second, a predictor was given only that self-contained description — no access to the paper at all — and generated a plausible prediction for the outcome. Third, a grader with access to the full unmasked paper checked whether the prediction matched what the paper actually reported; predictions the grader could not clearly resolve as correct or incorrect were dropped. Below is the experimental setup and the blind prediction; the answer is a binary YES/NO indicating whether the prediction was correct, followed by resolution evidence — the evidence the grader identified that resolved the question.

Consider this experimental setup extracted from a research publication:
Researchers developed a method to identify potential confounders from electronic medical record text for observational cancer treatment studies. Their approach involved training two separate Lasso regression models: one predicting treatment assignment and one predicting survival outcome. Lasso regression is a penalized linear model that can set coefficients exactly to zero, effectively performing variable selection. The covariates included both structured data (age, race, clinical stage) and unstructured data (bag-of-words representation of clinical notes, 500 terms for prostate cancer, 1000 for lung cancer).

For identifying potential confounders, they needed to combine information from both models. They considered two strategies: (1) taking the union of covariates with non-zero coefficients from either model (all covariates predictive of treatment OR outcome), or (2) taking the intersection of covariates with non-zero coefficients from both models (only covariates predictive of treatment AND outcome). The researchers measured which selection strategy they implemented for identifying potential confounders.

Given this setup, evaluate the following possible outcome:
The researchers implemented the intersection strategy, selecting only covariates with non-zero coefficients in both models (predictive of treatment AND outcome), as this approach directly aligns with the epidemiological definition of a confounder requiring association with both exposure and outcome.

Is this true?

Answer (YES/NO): YES